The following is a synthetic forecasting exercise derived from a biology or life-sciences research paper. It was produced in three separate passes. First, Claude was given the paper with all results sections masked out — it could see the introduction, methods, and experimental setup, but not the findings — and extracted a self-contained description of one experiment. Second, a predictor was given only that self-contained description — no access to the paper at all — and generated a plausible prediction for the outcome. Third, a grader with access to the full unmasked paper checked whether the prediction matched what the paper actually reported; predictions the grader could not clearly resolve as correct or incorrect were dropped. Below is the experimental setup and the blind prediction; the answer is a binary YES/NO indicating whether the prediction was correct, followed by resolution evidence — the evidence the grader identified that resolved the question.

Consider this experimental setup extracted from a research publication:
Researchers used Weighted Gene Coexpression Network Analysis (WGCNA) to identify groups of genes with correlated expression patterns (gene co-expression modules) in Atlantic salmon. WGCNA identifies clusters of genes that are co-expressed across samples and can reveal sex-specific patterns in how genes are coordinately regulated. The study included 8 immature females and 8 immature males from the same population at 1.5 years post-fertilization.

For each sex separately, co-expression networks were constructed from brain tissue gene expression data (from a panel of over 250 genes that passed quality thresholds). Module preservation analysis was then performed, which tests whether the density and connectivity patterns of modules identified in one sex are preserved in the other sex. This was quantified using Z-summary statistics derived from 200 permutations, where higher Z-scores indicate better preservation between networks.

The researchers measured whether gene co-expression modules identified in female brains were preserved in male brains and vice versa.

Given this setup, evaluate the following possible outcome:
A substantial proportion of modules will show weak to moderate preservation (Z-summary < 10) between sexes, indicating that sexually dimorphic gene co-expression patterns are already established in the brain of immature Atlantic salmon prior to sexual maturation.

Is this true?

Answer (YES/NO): YES